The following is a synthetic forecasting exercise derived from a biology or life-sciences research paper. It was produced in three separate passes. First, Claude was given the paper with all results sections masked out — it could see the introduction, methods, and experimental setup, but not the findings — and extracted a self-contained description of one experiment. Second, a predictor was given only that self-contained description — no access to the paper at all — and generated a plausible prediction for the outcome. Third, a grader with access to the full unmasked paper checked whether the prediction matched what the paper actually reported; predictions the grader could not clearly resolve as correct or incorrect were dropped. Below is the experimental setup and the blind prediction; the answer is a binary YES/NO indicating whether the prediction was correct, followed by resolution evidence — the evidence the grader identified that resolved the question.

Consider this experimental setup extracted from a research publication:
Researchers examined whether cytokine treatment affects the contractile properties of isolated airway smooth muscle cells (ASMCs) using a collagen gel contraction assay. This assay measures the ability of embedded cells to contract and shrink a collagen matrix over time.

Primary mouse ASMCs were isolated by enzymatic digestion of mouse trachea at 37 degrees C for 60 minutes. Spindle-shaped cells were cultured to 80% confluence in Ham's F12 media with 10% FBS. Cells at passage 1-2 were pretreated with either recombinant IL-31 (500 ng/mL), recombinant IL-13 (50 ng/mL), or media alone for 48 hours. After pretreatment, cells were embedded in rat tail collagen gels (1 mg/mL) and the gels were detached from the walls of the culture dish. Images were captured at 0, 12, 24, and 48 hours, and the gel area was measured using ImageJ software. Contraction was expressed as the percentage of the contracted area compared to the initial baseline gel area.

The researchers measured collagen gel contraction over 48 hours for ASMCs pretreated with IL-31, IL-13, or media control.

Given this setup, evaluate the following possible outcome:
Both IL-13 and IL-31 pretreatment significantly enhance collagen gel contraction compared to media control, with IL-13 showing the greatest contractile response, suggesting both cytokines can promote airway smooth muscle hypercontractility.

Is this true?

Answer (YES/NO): NO